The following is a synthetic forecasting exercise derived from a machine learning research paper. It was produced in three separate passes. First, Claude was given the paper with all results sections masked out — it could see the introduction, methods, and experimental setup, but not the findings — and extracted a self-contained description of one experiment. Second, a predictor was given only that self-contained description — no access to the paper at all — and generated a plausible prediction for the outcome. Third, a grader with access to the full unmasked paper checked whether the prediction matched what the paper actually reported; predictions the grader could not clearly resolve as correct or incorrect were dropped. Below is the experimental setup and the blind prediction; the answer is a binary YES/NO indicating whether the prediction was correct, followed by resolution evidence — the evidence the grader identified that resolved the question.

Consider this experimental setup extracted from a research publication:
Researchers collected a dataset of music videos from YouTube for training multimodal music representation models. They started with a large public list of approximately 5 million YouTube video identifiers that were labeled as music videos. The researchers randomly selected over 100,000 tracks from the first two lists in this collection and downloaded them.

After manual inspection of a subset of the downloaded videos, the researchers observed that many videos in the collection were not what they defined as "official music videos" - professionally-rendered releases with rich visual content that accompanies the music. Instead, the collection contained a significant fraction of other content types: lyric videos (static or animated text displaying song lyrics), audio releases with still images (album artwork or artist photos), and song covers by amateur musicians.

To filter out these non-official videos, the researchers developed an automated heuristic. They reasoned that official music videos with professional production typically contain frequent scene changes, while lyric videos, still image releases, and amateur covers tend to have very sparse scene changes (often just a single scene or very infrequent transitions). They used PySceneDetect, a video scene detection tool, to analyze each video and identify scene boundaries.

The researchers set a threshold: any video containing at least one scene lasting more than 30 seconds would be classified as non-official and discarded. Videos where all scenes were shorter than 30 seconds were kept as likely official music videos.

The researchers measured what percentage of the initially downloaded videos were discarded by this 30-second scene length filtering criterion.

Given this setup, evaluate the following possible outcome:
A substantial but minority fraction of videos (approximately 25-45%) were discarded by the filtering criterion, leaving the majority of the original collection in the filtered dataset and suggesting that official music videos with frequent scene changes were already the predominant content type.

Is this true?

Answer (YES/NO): NO